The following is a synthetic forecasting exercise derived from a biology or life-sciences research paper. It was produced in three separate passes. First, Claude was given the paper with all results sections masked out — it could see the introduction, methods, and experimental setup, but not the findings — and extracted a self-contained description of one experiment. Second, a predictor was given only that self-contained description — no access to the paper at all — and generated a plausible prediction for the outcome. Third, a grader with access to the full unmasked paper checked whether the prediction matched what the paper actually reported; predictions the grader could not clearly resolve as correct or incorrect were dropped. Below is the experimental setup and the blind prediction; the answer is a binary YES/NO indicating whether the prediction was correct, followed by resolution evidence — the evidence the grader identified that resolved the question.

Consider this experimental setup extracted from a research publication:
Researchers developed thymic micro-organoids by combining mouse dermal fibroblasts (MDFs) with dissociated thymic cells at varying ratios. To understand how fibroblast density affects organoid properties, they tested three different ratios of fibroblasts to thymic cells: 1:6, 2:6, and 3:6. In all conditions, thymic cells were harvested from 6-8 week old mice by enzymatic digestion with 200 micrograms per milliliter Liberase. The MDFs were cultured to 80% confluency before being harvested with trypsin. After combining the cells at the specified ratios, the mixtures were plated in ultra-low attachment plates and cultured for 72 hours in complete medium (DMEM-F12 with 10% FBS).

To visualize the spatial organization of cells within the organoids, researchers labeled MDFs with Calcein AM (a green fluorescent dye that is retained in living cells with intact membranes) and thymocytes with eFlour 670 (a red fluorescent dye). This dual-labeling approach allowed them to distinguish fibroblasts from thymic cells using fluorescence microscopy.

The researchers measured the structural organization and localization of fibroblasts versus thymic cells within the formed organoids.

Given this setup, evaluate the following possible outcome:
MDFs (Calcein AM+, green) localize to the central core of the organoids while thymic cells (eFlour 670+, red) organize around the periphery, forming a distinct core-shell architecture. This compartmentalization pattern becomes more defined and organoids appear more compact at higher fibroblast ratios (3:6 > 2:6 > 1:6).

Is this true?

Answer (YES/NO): NO